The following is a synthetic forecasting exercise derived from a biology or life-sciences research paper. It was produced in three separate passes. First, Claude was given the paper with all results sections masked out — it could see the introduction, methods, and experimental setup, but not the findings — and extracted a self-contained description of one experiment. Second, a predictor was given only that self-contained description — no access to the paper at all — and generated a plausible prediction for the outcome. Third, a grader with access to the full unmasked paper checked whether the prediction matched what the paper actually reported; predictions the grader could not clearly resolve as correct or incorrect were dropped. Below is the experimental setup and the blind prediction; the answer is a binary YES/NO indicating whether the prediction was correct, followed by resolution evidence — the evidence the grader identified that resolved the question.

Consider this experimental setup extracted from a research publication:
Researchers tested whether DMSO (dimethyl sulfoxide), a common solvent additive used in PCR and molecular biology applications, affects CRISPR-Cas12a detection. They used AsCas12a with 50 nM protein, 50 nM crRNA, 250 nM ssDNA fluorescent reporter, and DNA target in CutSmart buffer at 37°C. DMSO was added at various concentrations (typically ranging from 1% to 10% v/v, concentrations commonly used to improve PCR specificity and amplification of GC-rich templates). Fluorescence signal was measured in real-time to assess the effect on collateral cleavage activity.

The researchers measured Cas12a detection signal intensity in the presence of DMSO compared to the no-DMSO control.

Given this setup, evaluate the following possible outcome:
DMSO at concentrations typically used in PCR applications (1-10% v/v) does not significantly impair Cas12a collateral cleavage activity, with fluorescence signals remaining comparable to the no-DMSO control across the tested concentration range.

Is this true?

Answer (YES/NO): NO